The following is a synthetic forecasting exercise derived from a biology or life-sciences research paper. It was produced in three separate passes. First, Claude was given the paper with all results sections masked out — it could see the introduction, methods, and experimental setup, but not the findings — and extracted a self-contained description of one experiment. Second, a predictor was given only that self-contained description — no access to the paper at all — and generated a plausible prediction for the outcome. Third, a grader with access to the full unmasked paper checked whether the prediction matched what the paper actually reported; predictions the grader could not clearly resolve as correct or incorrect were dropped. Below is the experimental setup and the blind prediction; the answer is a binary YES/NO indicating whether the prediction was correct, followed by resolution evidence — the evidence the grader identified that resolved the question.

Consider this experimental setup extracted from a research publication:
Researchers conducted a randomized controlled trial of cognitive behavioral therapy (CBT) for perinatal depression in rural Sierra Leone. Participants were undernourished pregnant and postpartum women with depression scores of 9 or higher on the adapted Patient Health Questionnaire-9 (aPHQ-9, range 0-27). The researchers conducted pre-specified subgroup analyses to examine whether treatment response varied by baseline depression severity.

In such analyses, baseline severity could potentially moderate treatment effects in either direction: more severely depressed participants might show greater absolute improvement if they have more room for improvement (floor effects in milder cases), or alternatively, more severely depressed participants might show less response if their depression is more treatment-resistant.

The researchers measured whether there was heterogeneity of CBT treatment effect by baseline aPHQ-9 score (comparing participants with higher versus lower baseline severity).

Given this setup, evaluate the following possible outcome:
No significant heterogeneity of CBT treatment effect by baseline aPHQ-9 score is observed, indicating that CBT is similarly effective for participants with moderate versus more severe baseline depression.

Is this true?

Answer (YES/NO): YES